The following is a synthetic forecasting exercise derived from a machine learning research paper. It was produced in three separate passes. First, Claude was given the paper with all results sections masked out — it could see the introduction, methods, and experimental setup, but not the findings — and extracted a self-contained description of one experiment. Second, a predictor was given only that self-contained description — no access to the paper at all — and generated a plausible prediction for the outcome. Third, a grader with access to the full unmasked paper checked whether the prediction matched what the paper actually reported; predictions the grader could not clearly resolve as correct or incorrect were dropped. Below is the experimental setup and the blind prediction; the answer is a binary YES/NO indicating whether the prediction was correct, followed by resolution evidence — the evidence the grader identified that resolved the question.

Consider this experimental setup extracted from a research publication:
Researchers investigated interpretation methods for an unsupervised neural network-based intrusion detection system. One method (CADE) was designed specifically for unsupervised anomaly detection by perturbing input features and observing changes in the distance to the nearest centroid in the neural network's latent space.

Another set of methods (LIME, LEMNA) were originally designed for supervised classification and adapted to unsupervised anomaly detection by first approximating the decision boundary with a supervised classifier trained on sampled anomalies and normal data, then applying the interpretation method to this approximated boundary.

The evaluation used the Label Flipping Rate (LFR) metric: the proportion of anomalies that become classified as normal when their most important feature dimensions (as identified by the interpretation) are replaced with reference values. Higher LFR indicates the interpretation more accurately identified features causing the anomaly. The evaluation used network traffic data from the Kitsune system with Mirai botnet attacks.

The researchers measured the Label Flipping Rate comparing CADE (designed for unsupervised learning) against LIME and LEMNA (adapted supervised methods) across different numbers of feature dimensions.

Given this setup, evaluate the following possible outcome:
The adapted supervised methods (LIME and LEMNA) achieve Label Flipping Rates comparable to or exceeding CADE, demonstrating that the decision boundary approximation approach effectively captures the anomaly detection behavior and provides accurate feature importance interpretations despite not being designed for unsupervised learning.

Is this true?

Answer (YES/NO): NO